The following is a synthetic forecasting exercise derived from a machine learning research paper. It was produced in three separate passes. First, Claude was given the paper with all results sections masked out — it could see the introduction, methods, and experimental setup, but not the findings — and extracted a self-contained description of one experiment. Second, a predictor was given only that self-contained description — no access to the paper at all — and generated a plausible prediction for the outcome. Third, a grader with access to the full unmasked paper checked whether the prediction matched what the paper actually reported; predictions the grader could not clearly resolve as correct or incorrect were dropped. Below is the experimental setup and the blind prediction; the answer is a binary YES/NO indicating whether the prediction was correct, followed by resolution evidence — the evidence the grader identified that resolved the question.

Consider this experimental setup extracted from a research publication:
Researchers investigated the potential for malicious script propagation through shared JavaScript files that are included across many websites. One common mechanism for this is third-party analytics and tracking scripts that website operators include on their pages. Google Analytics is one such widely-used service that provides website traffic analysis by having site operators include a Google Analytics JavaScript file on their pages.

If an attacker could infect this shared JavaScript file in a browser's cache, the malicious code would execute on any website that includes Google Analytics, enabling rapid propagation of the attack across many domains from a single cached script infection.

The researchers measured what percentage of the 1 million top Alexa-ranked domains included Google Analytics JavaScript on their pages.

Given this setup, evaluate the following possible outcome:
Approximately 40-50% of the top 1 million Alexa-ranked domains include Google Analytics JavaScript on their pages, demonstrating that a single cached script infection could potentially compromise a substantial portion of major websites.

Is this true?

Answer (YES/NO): NO